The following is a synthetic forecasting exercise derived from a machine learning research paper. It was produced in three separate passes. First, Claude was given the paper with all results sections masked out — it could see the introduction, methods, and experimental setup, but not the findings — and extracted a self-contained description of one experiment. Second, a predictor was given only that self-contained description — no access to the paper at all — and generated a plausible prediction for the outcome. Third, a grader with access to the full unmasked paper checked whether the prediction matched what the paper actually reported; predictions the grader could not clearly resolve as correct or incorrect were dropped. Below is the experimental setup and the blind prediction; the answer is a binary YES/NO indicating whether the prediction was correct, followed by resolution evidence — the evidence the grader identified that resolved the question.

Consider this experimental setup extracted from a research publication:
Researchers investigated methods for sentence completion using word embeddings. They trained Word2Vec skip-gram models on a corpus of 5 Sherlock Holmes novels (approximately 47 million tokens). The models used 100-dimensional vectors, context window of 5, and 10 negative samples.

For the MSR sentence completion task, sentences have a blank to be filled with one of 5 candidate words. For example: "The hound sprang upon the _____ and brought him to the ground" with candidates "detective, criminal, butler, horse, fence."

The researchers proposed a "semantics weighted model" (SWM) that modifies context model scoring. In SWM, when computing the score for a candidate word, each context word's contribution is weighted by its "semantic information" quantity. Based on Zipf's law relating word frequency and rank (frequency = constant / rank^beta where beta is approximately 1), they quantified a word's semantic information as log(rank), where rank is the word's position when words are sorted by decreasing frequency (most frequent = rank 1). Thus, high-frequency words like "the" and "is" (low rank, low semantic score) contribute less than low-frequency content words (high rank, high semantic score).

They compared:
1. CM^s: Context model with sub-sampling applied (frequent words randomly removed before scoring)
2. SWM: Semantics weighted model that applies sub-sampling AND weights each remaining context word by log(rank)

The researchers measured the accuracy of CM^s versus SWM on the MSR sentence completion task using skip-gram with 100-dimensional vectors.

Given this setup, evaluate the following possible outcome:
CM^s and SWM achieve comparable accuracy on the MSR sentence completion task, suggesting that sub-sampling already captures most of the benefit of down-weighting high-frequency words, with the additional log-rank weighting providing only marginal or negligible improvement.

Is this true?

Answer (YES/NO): NO